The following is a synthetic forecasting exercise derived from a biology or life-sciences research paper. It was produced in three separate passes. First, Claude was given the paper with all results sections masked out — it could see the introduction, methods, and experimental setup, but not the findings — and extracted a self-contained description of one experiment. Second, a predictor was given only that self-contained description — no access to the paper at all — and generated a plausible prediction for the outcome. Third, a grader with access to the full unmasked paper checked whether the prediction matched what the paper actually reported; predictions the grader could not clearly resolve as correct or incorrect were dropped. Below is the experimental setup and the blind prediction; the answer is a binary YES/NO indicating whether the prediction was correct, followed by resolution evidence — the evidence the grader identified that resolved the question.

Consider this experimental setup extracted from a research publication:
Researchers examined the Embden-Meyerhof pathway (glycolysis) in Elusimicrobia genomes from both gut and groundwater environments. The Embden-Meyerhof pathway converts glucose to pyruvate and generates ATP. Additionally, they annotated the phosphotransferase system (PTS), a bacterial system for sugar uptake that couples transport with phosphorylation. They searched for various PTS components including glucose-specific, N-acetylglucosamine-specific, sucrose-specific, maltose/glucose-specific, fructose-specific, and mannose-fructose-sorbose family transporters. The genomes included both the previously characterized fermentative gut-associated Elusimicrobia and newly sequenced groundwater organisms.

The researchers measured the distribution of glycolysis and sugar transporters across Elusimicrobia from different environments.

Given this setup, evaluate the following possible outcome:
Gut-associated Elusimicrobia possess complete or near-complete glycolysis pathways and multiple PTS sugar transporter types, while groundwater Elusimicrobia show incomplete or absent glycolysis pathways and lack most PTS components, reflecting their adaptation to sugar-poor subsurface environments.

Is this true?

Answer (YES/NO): NO